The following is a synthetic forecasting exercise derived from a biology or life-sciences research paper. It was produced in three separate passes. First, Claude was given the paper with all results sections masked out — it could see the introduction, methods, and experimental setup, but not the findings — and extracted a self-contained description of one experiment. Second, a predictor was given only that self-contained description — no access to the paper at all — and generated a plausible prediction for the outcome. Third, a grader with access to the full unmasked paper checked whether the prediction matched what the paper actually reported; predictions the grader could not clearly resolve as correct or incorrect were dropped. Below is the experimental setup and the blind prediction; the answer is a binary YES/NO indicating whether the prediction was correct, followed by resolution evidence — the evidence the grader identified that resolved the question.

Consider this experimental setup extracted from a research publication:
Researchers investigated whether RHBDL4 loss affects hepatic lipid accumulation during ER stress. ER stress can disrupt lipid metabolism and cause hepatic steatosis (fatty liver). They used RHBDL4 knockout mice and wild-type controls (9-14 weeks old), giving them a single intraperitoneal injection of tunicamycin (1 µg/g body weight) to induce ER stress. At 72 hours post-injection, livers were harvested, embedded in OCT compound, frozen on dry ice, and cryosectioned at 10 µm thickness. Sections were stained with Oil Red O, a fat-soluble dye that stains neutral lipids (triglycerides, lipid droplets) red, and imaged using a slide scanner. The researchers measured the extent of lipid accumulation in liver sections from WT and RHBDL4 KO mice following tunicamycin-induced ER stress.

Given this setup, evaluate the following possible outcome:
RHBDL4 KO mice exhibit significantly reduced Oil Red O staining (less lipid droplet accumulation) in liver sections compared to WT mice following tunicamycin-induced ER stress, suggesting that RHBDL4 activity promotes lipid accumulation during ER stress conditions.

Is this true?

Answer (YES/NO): NO